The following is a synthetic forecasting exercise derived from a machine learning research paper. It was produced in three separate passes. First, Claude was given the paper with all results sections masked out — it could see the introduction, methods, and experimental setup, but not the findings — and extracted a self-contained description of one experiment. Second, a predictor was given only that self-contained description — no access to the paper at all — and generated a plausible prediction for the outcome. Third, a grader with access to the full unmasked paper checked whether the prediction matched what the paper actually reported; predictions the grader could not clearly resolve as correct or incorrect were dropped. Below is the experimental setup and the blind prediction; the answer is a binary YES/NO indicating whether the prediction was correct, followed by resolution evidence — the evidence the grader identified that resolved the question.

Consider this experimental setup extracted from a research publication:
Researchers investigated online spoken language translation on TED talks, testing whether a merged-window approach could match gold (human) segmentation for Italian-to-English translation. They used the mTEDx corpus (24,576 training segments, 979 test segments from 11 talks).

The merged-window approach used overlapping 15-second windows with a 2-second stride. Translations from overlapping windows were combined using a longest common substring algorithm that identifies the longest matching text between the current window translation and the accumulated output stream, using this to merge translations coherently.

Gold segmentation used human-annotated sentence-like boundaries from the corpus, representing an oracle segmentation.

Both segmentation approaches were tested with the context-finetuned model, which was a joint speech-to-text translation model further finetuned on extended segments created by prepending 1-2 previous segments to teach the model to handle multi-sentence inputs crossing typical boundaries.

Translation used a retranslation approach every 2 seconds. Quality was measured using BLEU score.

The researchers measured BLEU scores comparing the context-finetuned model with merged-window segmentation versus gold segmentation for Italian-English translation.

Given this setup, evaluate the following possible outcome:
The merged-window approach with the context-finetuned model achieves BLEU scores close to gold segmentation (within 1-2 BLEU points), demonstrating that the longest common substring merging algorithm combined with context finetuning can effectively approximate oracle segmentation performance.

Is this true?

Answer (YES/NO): NO